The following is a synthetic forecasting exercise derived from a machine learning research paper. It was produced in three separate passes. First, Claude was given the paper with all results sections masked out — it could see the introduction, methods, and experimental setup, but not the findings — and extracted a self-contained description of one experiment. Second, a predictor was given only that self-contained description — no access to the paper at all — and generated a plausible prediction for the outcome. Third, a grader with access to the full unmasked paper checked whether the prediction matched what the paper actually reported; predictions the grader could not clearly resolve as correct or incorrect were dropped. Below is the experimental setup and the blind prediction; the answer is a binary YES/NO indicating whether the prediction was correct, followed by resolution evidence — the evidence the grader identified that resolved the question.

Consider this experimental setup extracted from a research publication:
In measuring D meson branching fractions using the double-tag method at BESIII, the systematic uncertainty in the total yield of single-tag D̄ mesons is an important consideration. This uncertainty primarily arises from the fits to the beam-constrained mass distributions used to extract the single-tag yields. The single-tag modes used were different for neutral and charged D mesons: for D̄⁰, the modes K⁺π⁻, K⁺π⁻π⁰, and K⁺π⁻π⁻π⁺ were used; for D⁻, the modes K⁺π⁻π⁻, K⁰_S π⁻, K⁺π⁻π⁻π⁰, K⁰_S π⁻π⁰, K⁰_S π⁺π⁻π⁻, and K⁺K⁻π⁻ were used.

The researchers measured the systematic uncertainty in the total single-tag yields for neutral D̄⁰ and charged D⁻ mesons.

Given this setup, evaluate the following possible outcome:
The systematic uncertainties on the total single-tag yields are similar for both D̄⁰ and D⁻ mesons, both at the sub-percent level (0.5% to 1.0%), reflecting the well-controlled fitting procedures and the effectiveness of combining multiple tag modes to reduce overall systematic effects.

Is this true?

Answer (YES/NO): YES